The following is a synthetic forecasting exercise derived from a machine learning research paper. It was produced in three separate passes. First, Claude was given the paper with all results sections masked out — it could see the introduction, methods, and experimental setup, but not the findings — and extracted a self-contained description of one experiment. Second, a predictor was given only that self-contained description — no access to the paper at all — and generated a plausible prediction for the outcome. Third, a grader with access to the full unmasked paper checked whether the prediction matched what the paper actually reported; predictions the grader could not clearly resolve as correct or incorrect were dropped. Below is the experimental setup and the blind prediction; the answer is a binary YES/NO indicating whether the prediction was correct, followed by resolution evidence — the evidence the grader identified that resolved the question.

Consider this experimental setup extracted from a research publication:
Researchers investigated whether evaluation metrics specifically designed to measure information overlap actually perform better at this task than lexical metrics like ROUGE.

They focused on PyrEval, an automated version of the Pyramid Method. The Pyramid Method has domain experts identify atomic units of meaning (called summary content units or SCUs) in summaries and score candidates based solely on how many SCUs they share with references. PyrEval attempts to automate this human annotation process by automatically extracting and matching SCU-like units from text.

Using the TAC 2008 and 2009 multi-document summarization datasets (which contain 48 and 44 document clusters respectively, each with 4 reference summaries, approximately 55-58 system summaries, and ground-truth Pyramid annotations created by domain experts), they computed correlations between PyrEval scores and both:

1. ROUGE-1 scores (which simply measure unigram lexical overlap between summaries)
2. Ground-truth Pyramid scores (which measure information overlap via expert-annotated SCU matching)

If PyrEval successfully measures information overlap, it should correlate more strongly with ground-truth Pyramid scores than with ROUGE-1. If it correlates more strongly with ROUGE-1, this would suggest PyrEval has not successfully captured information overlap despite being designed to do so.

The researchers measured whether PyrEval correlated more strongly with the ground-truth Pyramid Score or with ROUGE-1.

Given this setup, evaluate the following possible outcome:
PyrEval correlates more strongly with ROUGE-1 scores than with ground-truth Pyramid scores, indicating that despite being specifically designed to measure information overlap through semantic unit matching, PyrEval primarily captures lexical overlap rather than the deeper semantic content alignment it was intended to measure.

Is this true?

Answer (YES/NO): YES